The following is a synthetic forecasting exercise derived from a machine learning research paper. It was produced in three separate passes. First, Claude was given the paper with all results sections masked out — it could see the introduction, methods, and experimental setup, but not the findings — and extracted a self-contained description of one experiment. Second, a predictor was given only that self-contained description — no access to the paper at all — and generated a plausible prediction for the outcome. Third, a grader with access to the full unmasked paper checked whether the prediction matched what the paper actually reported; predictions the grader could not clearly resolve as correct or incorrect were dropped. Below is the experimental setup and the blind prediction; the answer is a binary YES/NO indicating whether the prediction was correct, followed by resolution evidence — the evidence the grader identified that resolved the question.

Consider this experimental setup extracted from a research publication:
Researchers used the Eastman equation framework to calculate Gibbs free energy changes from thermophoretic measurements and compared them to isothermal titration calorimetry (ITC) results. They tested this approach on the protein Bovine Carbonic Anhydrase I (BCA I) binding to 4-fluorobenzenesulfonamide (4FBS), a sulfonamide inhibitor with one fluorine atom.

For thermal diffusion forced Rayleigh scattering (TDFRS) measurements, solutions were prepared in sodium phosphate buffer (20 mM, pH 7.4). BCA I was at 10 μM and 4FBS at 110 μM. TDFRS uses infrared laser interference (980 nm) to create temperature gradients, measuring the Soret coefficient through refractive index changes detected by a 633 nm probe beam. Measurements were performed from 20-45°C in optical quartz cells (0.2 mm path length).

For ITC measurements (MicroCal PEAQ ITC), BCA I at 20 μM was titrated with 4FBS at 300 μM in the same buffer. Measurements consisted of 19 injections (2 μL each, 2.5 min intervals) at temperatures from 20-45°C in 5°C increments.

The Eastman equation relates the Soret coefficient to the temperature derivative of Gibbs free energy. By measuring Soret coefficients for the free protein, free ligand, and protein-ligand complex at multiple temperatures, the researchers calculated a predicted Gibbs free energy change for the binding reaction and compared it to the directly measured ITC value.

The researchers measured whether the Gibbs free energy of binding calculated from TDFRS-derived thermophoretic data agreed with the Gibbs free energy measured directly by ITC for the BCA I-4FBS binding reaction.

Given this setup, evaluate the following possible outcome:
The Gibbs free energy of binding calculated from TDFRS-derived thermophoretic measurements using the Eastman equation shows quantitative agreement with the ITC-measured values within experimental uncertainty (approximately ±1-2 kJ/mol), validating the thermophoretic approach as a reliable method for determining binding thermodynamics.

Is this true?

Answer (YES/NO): YES